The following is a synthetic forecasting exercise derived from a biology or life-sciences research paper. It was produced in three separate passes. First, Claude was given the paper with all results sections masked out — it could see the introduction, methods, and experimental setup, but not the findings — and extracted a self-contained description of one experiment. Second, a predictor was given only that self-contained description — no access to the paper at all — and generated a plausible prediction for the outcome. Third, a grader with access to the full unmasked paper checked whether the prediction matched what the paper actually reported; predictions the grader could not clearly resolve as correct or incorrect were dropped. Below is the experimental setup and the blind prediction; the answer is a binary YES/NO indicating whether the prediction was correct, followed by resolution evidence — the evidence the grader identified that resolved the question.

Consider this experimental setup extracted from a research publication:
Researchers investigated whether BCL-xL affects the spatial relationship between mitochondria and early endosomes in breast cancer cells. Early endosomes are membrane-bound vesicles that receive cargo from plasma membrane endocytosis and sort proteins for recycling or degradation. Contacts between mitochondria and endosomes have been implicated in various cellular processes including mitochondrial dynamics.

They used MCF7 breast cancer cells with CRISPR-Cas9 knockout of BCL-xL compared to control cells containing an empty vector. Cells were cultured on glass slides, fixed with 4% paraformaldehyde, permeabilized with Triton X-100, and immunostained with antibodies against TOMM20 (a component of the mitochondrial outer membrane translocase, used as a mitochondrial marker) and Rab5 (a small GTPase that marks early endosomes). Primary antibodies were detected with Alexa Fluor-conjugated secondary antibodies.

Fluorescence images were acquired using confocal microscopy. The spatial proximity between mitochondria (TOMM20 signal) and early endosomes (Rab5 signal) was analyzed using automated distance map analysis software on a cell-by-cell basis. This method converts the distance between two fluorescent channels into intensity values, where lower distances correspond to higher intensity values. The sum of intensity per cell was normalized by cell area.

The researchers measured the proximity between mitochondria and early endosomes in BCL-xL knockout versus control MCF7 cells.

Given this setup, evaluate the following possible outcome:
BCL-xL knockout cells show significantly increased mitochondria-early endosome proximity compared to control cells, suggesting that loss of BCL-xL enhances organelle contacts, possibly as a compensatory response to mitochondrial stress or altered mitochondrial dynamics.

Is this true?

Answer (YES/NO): NO